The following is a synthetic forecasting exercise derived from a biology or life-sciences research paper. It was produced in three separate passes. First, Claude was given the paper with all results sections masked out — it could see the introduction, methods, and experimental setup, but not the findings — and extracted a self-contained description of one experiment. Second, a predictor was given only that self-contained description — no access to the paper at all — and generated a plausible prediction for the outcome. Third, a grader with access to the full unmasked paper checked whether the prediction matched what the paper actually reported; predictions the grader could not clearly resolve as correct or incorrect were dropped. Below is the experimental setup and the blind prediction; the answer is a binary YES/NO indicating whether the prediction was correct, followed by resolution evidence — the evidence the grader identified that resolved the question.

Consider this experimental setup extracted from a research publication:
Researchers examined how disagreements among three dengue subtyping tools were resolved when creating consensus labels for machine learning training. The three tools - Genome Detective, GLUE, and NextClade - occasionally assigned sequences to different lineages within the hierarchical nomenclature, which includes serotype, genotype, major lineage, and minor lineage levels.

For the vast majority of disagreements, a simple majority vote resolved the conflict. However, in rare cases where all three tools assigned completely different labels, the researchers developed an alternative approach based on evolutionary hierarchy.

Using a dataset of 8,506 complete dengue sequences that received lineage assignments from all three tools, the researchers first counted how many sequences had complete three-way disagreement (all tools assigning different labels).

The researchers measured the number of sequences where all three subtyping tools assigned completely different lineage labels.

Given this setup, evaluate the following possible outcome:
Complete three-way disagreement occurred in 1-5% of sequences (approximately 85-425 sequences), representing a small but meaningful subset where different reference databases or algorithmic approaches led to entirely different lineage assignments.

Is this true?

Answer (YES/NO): NO